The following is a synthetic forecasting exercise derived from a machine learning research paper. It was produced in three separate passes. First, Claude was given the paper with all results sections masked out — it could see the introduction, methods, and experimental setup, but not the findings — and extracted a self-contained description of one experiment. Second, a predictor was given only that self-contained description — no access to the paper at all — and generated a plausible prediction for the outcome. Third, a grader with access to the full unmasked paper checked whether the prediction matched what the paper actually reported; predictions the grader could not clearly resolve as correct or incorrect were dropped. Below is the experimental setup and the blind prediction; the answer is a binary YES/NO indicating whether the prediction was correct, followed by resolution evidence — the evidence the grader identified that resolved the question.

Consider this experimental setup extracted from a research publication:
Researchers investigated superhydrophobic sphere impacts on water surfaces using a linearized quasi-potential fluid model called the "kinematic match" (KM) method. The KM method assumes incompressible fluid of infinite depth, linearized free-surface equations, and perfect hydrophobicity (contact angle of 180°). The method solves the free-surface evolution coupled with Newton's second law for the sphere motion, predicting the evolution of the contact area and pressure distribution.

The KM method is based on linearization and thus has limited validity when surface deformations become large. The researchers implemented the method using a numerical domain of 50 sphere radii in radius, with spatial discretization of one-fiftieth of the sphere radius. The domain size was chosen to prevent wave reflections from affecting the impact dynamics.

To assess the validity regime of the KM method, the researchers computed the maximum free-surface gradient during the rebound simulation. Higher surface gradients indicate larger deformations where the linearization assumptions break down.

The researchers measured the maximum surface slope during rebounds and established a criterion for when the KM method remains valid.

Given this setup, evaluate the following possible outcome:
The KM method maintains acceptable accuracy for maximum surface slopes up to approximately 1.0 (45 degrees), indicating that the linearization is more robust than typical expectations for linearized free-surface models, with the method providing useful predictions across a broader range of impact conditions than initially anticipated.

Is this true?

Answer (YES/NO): YES